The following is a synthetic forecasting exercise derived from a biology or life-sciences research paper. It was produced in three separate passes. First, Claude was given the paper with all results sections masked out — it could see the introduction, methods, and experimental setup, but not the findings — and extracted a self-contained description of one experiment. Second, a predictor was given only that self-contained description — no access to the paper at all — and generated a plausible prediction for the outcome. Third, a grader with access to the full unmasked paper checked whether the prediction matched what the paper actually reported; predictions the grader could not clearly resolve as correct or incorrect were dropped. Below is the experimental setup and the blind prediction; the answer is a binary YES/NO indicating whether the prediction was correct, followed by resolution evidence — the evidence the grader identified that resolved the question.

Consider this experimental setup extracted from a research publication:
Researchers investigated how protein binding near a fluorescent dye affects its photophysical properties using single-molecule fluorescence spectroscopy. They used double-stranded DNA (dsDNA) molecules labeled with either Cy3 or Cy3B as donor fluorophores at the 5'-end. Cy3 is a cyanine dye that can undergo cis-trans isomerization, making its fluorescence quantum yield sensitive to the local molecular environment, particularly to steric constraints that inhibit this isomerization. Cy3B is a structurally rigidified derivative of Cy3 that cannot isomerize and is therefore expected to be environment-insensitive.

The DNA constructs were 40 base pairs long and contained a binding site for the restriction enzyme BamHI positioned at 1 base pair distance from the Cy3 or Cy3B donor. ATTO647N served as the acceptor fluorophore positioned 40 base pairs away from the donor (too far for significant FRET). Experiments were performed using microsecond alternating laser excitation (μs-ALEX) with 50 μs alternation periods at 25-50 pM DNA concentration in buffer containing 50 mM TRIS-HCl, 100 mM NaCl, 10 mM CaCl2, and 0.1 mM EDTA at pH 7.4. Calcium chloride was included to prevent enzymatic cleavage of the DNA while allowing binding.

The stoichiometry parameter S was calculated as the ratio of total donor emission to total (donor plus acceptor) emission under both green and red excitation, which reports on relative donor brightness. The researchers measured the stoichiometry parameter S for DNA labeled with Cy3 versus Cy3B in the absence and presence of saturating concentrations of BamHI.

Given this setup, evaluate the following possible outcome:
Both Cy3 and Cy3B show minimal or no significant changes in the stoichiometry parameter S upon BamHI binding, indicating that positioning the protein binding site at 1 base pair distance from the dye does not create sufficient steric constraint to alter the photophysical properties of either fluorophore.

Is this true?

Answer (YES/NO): NO